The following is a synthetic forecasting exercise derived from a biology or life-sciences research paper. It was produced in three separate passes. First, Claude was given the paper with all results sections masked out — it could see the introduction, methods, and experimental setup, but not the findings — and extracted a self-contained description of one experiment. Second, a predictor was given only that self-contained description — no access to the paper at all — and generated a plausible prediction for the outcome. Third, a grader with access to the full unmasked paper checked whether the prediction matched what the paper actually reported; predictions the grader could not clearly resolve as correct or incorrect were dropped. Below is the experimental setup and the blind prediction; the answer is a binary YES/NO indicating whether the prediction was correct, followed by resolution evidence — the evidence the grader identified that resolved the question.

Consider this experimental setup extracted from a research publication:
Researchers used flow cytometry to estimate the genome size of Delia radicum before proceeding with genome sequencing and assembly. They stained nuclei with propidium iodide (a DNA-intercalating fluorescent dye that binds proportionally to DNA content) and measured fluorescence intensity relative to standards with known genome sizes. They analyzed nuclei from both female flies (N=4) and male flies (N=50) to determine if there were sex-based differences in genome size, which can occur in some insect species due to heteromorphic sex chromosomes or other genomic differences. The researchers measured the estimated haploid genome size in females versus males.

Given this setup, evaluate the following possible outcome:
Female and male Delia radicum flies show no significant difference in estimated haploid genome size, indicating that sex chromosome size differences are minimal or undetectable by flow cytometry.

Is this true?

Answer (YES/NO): NO